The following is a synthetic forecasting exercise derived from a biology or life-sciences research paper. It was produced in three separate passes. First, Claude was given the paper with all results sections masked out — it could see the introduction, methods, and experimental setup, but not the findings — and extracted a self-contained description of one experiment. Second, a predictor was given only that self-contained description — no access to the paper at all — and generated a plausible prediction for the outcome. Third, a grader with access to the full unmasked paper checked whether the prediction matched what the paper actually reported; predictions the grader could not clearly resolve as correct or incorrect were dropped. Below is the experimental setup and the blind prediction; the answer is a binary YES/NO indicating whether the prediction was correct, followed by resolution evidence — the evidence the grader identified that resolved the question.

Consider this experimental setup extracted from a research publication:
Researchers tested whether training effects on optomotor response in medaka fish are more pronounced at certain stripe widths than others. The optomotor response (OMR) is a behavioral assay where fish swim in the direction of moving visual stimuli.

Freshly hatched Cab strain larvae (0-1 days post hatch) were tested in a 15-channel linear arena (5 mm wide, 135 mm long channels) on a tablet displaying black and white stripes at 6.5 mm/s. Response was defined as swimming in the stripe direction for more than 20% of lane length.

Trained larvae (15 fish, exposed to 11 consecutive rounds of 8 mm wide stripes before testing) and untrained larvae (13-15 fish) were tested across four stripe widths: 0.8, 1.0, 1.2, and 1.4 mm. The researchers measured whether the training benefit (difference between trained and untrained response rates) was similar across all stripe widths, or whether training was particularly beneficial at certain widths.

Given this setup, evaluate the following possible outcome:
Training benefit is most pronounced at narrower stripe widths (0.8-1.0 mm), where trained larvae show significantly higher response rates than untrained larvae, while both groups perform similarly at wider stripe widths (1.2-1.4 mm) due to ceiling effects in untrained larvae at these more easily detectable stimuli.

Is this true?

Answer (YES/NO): NO